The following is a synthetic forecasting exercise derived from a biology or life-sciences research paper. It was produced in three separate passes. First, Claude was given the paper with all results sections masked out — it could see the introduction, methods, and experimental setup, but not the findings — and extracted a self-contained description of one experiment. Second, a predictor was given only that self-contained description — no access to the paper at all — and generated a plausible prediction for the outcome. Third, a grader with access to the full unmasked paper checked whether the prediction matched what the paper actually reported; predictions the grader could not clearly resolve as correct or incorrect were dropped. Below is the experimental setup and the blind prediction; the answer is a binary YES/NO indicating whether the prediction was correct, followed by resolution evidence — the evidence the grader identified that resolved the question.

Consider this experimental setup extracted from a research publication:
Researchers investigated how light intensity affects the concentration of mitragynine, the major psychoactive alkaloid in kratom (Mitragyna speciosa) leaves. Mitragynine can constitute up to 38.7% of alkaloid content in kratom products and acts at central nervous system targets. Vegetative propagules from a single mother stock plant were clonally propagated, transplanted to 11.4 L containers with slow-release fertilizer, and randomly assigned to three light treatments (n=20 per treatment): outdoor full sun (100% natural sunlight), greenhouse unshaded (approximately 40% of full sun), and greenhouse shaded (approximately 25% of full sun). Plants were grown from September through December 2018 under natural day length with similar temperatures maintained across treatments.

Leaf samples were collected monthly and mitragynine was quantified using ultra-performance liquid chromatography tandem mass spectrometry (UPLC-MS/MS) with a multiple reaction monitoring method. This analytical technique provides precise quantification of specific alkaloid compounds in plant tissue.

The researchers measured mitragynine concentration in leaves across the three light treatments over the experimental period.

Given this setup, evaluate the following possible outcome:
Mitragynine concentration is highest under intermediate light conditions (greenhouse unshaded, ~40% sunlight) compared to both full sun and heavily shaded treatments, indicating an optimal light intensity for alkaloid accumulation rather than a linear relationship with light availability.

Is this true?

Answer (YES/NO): NO